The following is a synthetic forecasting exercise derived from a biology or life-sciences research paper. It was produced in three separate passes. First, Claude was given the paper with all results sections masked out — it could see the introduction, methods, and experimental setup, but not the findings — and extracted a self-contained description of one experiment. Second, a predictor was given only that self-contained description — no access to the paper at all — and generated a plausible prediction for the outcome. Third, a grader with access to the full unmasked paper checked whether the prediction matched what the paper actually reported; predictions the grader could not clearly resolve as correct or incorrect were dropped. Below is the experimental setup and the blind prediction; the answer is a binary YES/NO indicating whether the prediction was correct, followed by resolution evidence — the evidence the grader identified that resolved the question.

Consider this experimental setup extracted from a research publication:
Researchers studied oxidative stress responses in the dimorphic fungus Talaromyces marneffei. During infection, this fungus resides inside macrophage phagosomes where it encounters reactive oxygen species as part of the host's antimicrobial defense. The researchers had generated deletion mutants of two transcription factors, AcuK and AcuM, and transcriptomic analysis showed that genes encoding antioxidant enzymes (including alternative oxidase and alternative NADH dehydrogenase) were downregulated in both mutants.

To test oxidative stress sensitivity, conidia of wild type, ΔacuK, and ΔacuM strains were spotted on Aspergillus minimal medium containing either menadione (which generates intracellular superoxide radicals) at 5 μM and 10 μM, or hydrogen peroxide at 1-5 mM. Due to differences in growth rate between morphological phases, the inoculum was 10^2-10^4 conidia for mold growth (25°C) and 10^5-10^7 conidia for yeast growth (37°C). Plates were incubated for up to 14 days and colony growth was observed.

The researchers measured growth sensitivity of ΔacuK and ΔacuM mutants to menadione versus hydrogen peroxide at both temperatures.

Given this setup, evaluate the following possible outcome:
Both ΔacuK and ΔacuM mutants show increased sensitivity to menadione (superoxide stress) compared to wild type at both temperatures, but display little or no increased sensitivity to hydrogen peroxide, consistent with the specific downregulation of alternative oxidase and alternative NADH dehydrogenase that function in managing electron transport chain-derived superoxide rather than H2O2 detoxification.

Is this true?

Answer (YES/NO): NO